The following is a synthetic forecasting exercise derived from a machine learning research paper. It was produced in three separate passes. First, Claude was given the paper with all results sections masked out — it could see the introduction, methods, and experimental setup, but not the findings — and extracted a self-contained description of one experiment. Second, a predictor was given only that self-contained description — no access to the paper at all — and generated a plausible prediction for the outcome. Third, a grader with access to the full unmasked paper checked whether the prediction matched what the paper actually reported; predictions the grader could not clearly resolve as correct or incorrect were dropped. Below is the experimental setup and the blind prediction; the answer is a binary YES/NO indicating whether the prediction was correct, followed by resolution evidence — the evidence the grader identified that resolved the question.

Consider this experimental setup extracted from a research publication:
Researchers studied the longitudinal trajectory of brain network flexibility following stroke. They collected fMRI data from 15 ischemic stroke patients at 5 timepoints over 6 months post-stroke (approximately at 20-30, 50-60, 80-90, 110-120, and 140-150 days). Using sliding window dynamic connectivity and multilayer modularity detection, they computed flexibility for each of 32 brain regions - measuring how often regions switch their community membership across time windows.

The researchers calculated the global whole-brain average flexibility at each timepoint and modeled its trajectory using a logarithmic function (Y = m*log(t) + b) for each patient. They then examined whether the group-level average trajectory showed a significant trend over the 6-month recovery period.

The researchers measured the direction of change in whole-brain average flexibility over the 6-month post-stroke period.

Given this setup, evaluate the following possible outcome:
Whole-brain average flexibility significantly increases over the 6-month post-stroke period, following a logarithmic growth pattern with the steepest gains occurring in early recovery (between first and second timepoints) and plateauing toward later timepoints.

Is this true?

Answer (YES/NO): NO